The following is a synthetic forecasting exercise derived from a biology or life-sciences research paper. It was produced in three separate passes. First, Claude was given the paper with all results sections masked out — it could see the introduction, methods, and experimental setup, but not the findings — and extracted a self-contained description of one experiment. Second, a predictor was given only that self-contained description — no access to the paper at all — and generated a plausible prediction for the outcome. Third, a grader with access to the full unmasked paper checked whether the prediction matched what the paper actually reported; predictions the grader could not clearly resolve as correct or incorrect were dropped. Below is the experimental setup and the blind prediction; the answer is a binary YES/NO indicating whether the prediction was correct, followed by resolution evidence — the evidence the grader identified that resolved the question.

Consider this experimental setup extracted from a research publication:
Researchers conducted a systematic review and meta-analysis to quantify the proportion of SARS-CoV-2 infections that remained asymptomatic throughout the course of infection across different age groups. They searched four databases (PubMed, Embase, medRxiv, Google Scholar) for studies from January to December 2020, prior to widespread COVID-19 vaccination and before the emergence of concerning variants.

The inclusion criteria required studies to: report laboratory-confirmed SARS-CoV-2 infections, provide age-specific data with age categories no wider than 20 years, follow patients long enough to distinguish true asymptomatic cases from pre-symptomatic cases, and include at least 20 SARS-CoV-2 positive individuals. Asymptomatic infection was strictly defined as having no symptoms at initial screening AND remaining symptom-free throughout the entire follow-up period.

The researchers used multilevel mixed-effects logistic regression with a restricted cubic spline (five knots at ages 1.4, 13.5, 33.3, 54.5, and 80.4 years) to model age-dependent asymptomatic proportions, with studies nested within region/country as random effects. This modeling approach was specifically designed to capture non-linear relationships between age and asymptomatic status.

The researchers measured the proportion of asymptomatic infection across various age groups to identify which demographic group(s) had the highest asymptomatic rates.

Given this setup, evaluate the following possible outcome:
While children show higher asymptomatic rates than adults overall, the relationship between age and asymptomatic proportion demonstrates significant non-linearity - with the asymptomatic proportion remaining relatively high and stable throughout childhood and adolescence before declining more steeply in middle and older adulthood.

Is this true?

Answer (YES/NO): NO